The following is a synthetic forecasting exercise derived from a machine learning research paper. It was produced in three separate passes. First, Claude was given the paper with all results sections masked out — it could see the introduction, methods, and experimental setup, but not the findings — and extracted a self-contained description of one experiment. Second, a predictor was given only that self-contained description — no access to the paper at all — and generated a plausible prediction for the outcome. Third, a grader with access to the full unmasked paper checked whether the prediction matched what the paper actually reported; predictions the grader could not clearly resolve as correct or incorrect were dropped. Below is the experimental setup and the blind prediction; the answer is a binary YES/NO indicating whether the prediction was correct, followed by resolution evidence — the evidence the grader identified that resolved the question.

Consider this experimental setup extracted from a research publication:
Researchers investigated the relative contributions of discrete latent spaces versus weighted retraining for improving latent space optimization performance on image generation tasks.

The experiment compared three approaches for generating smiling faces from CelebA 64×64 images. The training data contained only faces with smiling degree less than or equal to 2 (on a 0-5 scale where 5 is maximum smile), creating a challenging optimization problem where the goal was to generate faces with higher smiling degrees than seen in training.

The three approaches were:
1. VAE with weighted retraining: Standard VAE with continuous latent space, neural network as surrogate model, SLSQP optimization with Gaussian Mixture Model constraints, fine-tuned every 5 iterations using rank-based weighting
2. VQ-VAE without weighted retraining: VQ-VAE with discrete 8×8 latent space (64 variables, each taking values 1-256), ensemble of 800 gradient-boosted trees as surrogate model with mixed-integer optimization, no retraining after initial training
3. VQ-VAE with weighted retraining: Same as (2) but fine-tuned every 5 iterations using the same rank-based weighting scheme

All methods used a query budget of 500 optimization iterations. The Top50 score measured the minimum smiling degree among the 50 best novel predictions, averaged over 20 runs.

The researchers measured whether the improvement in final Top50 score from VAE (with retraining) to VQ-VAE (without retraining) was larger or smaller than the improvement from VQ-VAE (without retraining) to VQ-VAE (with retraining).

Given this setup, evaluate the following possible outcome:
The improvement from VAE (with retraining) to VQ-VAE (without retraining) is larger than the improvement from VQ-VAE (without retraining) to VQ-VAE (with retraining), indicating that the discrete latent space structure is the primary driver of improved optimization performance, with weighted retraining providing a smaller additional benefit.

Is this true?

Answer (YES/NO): YES